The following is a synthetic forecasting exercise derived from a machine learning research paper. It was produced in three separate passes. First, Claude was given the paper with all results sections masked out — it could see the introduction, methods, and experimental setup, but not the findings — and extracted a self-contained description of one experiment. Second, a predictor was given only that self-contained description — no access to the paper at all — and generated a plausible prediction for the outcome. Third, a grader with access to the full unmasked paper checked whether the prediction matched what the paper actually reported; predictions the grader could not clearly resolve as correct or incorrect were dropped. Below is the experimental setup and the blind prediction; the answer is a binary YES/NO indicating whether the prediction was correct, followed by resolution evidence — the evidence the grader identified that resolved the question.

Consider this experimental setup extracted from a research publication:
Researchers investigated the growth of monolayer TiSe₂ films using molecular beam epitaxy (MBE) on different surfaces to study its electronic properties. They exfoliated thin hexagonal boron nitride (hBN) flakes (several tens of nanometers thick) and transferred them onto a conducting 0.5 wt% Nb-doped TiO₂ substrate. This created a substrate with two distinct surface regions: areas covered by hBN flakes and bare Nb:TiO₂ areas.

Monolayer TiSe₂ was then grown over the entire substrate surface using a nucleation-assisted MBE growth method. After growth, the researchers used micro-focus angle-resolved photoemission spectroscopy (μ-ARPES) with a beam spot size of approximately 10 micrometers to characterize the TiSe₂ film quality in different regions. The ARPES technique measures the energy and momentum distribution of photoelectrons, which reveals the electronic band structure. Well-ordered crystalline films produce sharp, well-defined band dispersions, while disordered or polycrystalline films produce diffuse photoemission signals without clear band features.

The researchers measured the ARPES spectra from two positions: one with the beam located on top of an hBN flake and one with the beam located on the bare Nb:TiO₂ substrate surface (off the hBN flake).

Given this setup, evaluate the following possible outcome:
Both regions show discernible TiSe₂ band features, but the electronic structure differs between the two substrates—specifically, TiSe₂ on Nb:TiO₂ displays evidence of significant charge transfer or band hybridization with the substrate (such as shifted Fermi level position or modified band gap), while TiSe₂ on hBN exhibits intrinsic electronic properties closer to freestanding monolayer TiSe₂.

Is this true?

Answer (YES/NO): NO